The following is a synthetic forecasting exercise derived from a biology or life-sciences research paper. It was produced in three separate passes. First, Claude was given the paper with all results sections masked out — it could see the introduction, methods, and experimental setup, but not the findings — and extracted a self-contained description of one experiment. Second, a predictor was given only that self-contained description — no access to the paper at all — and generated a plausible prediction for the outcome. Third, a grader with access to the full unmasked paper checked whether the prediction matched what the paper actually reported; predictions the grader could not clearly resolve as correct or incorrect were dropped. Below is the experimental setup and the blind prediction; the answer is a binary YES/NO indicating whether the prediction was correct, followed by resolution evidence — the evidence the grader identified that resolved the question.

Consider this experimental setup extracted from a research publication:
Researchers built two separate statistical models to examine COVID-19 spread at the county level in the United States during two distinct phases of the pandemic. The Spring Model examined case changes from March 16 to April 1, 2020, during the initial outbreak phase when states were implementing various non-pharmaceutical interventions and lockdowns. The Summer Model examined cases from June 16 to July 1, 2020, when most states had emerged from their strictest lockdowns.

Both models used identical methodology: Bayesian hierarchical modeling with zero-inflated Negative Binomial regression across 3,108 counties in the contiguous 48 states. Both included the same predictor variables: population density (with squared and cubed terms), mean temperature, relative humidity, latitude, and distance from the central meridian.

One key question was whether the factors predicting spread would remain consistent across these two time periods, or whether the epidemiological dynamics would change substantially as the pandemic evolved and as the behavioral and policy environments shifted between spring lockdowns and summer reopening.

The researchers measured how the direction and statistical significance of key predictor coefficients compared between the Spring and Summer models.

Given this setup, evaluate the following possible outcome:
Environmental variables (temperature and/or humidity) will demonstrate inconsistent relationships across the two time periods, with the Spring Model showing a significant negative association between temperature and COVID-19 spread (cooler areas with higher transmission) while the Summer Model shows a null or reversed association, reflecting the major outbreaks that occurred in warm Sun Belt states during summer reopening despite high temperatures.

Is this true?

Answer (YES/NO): YES